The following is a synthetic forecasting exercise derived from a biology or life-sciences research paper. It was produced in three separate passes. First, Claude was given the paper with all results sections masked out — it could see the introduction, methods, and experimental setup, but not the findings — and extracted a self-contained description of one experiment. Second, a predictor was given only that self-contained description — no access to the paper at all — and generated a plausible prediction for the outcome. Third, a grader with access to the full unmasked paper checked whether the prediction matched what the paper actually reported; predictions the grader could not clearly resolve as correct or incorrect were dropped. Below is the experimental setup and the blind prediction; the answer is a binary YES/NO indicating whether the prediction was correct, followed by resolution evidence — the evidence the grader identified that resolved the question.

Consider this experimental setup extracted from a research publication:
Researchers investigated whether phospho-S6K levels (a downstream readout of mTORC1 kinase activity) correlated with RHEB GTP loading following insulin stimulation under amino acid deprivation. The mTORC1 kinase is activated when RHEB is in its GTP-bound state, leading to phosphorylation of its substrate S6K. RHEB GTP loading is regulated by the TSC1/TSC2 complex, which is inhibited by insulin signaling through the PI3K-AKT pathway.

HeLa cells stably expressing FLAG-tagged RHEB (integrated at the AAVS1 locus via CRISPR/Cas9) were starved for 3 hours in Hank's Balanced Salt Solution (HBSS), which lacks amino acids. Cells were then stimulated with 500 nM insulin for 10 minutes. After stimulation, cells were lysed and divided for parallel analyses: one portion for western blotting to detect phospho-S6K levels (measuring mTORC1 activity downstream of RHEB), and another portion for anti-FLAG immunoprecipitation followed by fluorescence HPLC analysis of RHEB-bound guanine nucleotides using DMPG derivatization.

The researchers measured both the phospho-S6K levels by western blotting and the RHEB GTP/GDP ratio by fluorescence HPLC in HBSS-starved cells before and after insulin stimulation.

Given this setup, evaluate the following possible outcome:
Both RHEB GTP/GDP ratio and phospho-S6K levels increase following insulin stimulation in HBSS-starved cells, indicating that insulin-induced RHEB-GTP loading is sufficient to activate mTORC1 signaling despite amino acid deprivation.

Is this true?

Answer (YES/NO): NO